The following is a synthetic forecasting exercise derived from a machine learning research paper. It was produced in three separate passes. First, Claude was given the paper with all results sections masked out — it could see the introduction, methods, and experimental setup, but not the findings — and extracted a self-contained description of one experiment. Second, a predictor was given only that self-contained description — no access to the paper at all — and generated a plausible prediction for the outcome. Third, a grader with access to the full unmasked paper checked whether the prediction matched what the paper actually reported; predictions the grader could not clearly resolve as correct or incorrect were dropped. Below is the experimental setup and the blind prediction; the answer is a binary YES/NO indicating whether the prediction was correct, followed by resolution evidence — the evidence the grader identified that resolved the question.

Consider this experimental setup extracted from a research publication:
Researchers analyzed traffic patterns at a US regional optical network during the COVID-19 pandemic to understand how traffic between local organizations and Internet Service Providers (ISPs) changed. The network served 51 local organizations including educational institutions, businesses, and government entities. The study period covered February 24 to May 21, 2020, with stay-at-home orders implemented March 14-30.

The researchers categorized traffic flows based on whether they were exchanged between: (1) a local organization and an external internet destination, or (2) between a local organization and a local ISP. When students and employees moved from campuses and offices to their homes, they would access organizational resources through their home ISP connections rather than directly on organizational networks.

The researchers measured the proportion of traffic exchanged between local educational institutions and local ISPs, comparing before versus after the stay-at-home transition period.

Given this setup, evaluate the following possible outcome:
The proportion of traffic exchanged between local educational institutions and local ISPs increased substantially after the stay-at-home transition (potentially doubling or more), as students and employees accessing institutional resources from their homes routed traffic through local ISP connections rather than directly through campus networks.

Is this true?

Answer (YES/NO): YES